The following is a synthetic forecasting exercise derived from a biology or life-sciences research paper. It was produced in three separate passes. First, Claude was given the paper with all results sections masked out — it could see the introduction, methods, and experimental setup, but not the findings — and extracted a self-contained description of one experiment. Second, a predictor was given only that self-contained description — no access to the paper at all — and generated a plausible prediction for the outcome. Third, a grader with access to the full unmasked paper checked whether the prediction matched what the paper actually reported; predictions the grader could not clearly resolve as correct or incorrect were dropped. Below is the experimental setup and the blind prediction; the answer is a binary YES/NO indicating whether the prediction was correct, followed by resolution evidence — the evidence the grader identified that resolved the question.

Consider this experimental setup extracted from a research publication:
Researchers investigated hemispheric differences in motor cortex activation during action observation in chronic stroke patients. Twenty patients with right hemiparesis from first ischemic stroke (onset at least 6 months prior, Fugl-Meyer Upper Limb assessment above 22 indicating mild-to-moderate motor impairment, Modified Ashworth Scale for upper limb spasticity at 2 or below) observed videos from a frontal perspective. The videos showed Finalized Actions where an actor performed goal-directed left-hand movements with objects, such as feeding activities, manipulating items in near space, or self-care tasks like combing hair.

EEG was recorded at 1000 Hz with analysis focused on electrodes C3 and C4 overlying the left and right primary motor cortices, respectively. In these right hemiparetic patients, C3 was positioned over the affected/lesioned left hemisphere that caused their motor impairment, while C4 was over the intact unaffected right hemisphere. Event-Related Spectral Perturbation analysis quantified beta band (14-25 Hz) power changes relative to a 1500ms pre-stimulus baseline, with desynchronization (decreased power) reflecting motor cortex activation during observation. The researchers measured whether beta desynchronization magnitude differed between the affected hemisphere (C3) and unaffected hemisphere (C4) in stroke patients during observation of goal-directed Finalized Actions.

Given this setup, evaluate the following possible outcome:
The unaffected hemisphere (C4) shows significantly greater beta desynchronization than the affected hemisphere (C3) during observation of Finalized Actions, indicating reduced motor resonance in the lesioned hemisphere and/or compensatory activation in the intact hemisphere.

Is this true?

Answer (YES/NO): NO